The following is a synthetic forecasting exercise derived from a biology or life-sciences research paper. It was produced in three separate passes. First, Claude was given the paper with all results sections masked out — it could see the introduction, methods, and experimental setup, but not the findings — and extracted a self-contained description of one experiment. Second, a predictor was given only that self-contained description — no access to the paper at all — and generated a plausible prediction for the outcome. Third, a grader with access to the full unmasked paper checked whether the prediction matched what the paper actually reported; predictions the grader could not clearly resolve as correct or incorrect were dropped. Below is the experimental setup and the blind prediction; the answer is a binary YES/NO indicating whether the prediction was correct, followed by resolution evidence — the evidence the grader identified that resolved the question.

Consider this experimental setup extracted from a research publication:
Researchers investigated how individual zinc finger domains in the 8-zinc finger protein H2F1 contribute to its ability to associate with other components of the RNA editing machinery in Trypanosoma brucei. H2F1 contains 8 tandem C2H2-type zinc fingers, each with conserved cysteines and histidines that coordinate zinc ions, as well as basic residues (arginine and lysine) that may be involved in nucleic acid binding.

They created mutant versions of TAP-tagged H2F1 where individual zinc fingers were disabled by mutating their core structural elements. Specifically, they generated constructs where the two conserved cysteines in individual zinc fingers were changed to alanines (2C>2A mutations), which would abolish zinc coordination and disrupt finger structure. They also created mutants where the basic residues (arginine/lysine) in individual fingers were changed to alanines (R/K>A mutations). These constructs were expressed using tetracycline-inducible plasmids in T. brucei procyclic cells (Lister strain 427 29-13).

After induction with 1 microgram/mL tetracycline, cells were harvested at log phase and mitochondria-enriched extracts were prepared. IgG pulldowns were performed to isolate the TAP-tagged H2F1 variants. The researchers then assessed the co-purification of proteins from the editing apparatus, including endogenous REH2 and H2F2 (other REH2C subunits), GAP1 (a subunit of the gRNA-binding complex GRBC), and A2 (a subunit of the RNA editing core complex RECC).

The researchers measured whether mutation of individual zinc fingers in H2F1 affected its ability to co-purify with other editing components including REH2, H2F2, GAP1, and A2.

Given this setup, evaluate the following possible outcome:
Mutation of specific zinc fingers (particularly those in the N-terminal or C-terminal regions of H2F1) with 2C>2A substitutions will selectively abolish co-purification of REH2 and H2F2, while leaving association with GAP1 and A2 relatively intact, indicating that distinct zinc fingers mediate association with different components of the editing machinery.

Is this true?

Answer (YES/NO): NO